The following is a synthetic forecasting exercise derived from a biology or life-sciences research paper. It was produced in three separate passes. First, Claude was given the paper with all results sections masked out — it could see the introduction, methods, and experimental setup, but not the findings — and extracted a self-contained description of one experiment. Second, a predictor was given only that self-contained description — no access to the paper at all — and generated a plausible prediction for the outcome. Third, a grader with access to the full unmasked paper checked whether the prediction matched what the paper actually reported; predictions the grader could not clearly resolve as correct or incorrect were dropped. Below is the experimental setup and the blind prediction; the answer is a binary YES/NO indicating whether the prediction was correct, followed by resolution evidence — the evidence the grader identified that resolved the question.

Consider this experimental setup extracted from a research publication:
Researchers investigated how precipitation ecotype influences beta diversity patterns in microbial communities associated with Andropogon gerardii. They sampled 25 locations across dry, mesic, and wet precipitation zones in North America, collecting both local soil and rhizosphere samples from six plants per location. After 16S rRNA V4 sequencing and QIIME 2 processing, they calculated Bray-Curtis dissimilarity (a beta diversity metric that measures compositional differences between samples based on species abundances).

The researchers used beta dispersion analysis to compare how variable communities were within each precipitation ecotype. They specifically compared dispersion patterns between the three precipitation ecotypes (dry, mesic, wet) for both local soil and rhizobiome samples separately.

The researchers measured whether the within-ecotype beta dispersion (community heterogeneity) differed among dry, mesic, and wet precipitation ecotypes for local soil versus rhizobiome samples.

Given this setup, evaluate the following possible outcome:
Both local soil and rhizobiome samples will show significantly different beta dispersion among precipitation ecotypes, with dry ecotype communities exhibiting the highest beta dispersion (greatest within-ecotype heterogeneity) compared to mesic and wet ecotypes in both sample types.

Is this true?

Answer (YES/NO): NO